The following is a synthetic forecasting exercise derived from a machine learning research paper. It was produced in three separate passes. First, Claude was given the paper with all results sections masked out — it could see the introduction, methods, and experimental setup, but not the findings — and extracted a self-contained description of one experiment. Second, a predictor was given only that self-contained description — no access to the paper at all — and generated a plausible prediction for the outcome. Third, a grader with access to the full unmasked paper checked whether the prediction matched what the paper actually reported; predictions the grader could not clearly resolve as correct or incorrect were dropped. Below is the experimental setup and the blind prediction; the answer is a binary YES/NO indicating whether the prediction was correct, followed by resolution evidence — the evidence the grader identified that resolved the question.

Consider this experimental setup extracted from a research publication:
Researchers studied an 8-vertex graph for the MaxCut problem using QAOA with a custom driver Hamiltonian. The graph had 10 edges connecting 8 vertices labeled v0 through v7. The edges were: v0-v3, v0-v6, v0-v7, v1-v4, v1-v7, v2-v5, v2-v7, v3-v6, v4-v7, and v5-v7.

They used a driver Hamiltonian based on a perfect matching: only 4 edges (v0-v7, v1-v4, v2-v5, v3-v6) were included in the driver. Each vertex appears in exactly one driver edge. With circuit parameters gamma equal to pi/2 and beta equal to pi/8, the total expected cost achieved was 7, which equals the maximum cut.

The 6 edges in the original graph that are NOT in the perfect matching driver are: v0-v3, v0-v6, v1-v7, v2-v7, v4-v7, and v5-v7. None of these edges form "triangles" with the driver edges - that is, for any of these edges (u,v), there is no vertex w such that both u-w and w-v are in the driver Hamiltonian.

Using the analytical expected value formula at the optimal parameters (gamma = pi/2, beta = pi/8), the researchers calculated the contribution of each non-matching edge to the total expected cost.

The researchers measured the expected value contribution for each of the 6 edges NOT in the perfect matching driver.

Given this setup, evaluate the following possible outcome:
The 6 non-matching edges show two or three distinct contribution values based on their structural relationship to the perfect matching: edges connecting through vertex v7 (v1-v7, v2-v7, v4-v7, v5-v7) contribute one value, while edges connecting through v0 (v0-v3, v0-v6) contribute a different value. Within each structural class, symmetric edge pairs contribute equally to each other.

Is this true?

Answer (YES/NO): NO